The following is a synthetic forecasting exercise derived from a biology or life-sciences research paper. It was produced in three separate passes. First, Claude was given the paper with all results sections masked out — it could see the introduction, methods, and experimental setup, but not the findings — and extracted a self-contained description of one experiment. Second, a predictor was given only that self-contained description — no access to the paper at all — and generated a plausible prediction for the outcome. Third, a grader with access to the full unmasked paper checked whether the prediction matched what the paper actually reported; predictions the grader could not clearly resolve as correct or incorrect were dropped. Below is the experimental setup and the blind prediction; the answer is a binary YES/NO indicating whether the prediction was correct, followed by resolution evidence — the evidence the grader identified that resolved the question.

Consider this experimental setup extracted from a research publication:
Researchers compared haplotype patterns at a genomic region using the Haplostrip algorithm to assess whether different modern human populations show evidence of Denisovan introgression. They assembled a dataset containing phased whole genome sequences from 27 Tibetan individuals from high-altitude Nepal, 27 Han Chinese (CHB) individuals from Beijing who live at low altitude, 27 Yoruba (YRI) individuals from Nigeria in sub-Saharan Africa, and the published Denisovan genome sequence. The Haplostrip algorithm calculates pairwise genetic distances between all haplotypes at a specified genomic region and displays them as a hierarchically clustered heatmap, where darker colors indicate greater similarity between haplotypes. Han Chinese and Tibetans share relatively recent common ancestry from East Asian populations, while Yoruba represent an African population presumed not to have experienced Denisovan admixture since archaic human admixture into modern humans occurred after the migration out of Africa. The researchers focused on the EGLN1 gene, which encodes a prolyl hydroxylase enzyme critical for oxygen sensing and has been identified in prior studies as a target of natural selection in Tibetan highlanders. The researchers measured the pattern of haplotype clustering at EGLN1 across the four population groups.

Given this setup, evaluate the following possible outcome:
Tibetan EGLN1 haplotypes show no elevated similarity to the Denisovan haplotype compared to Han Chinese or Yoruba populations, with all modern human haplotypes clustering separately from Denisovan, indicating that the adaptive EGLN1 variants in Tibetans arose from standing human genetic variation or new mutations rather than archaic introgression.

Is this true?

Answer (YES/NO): NO